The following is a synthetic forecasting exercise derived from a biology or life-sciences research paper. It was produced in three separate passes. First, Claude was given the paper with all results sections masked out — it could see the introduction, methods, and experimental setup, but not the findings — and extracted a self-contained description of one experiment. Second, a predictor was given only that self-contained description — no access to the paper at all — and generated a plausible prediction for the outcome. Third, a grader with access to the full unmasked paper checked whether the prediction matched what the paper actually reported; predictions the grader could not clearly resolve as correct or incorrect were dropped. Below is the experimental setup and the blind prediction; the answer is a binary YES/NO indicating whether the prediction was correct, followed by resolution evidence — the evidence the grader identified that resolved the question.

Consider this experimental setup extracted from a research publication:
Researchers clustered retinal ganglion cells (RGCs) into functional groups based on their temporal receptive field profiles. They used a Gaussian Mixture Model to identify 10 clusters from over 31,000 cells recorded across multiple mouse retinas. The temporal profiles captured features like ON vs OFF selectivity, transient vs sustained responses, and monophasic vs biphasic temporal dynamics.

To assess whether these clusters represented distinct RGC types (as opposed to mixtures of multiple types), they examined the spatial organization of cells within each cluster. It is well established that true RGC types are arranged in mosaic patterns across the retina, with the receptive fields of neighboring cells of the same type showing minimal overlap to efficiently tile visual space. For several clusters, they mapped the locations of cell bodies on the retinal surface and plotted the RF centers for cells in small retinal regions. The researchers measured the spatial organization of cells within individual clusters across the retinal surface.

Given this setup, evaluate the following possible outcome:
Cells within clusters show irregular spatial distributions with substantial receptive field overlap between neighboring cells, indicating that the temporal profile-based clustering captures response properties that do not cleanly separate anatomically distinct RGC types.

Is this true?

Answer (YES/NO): NO